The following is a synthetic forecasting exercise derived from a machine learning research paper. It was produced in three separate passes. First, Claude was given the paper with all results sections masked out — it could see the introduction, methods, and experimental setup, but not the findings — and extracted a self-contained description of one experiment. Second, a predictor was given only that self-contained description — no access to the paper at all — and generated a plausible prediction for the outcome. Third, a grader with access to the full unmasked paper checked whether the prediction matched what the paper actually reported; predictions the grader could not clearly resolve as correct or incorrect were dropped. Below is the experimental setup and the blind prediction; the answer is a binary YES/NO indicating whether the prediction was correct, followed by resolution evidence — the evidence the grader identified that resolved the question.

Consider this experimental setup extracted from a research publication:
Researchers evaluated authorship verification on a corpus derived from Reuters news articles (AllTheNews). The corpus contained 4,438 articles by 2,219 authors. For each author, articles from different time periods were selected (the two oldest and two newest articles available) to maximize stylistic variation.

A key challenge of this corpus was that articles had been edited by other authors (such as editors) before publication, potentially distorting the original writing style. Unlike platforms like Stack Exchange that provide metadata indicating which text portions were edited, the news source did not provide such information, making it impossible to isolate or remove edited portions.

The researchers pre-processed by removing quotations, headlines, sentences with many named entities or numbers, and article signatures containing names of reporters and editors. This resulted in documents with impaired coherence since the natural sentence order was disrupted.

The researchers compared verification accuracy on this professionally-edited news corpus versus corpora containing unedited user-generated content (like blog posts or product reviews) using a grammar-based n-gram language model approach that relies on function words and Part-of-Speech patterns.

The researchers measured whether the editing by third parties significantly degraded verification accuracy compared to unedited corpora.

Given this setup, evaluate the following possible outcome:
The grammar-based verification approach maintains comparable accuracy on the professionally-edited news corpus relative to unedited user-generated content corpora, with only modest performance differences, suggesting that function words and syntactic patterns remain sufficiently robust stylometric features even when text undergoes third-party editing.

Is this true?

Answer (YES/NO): NO